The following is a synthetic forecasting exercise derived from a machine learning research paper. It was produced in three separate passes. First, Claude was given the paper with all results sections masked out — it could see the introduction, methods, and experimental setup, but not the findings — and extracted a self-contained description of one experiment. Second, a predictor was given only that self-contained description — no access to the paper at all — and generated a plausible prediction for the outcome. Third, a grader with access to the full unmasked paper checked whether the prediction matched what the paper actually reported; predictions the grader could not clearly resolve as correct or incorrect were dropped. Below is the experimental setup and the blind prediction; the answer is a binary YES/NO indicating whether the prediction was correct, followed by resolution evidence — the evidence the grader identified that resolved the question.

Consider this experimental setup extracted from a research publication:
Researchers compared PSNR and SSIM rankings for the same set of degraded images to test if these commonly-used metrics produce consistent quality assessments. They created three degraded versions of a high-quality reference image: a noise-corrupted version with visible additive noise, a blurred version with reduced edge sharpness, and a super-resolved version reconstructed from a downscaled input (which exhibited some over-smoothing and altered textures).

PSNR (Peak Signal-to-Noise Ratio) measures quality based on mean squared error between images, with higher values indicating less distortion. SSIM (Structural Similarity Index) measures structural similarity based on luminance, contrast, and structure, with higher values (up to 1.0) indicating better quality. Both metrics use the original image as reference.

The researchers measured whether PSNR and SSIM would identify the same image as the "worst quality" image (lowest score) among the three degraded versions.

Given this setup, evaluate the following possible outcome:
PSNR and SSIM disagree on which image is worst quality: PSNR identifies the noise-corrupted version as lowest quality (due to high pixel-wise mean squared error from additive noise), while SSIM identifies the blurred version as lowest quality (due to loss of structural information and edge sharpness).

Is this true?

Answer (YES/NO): YES